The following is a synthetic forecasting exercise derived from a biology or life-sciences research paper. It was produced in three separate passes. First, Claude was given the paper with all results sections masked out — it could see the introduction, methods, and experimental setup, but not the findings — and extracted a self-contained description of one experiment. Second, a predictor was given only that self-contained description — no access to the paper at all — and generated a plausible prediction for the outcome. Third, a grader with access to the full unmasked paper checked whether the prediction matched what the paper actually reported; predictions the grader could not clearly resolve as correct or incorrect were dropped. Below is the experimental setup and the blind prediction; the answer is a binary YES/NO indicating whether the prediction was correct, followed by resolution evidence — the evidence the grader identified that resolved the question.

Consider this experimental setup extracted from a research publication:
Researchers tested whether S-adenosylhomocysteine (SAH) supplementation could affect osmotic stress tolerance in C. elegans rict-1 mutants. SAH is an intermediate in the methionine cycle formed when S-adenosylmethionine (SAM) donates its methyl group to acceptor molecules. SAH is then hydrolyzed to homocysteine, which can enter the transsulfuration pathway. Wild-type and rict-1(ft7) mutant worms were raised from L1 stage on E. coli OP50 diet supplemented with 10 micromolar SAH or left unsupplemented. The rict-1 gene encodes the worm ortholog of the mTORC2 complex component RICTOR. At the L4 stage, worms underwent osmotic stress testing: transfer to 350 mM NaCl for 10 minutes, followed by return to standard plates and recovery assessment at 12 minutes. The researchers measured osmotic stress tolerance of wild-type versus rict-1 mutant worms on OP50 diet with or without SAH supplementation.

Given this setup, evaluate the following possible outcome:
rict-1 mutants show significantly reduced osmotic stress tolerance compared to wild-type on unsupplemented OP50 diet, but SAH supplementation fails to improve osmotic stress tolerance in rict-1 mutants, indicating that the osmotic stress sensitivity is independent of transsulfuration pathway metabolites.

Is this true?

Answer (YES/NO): NO